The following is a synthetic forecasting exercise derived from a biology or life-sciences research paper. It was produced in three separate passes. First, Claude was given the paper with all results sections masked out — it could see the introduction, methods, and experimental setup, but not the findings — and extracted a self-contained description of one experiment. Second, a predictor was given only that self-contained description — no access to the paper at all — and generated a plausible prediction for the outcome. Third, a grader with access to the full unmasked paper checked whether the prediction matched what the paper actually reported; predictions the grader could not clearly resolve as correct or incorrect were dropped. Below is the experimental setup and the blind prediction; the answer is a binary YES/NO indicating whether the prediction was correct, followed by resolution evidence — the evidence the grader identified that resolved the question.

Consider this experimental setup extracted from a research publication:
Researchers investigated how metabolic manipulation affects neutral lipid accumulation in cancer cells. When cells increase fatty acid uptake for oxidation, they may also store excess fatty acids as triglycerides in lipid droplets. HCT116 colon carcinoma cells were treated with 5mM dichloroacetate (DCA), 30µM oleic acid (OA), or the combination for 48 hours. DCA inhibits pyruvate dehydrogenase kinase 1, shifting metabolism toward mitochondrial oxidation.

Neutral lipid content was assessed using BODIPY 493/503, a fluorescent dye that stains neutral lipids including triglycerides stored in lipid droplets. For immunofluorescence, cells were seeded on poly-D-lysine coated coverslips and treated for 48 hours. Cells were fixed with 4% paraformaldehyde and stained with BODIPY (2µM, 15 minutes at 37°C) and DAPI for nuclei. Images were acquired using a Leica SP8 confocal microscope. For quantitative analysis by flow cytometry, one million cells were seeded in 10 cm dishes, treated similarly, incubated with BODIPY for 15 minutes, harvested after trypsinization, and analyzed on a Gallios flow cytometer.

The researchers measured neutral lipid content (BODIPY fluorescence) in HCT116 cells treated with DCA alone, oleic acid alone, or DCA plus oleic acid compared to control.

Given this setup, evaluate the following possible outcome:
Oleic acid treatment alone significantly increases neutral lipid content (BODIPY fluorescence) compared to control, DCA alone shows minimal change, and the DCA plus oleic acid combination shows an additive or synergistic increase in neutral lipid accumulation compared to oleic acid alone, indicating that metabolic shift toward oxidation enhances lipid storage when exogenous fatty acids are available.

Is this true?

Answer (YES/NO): NO